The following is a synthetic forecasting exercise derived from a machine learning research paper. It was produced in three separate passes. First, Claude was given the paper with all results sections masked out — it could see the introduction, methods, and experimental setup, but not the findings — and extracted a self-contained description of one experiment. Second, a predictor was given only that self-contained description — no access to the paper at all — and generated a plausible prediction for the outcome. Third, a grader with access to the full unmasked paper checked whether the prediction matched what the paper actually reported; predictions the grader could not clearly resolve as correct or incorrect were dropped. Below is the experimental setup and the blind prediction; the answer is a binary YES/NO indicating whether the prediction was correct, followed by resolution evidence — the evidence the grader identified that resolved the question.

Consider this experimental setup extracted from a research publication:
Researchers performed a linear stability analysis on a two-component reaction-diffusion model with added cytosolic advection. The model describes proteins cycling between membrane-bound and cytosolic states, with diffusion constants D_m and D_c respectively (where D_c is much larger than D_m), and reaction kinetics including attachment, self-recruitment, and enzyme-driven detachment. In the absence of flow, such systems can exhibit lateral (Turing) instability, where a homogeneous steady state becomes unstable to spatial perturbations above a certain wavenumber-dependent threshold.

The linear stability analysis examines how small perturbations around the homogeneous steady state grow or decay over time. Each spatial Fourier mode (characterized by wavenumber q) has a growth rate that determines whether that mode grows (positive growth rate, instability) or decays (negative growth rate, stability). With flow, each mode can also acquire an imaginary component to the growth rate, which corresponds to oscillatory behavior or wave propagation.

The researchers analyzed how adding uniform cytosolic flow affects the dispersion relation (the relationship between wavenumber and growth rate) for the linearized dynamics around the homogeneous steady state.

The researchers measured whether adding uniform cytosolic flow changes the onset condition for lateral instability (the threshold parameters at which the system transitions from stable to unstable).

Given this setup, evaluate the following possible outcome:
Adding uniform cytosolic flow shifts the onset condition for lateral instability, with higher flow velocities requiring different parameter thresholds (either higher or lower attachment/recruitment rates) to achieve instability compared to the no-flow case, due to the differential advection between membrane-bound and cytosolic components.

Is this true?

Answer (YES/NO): YES